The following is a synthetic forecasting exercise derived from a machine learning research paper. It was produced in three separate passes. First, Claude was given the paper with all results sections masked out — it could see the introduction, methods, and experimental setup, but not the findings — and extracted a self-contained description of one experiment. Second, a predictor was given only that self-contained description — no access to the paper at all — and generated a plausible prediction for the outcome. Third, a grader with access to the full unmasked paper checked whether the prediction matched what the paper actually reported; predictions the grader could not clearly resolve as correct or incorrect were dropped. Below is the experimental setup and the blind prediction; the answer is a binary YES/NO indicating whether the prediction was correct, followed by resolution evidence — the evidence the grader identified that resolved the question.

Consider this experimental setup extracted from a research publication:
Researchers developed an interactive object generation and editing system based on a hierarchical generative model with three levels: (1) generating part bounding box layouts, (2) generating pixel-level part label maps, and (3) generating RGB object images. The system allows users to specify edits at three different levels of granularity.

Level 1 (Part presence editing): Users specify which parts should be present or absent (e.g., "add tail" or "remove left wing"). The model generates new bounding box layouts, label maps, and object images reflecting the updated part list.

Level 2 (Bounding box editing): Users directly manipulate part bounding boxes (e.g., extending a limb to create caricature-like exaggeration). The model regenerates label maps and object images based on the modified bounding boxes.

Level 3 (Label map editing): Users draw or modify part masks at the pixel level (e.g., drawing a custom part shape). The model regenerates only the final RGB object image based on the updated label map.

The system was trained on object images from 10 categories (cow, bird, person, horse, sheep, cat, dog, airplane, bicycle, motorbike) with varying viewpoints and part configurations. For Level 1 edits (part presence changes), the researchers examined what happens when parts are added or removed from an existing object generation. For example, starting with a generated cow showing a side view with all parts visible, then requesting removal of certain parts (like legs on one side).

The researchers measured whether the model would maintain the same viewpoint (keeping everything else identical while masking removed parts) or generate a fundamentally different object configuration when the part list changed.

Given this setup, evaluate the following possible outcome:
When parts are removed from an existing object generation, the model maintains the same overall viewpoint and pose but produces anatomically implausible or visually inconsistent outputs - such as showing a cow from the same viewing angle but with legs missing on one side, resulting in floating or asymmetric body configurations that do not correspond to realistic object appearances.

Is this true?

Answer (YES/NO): NO